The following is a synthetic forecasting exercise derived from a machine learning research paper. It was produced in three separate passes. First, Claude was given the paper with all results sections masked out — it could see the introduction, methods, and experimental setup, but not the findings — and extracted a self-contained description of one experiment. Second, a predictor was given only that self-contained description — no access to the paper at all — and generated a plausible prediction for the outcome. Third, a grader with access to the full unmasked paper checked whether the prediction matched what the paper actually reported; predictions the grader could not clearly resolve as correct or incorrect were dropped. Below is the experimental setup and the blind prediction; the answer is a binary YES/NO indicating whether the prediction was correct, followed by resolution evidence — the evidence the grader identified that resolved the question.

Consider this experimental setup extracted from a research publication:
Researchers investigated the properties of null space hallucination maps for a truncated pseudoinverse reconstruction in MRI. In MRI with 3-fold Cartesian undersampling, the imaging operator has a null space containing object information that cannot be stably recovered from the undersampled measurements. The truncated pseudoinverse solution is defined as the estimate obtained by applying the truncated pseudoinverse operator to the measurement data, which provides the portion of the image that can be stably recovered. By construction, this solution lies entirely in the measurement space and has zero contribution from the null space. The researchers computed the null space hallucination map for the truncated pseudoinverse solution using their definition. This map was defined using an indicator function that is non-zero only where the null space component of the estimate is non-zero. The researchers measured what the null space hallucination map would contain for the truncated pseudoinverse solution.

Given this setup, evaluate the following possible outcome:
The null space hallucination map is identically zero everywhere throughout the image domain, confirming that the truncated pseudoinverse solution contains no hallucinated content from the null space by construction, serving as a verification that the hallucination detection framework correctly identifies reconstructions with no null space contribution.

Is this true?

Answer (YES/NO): YES